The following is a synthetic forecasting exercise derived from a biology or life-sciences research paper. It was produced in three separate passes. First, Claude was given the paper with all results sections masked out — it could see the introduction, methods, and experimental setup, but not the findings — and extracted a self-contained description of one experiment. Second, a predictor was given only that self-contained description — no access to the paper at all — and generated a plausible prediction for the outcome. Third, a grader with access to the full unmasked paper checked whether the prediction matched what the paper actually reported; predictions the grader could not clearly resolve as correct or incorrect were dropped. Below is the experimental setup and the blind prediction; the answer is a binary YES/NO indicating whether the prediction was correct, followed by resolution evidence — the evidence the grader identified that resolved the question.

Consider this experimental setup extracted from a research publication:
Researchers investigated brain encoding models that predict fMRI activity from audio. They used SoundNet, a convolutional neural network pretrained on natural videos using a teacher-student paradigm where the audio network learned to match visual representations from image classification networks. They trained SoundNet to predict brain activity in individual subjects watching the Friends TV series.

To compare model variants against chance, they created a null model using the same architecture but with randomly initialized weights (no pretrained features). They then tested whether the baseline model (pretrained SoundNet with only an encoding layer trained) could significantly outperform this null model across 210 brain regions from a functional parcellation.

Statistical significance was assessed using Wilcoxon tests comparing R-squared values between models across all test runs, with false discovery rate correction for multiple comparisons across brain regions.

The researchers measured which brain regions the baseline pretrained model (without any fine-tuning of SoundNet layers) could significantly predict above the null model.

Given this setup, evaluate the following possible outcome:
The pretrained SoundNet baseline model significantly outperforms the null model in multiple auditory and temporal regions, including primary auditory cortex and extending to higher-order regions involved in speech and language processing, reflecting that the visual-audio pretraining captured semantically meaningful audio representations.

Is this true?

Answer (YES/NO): NO